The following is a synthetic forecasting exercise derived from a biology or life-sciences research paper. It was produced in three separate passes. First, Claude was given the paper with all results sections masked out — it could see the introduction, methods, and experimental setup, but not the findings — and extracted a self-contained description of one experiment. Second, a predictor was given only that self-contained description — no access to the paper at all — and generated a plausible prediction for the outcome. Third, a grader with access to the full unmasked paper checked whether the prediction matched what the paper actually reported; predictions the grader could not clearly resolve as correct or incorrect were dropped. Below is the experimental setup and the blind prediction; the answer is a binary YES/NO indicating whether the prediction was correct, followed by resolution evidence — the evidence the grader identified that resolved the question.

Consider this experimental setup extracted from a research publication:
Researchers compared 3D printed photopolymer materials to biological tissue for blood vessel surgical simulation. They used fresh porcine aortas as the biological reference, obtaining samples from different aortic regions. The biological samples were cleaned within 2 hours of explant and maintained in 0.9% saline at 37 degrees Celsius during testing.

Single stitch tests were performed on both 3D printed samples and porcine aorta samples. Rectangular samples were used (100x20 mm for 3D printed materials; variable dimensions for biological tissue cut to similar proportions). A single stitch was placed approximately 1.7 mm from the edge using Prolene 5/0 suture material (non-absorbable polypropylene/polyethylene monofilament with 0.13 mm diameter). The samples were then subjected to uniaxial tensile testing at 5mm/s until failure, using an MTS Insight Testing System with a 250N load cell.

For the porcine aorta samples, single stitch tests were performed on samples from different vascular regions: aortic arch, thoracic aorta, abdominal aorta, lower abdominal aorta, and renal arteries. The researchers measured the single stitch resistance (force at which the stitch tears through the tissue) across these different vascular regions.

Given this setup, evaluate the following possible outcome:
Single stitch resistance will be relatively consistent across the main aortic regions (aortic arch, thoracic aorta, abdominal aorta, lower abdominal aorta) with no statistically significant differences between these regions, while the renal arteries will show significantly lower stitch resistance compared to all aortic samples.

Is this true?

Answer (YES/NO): NO